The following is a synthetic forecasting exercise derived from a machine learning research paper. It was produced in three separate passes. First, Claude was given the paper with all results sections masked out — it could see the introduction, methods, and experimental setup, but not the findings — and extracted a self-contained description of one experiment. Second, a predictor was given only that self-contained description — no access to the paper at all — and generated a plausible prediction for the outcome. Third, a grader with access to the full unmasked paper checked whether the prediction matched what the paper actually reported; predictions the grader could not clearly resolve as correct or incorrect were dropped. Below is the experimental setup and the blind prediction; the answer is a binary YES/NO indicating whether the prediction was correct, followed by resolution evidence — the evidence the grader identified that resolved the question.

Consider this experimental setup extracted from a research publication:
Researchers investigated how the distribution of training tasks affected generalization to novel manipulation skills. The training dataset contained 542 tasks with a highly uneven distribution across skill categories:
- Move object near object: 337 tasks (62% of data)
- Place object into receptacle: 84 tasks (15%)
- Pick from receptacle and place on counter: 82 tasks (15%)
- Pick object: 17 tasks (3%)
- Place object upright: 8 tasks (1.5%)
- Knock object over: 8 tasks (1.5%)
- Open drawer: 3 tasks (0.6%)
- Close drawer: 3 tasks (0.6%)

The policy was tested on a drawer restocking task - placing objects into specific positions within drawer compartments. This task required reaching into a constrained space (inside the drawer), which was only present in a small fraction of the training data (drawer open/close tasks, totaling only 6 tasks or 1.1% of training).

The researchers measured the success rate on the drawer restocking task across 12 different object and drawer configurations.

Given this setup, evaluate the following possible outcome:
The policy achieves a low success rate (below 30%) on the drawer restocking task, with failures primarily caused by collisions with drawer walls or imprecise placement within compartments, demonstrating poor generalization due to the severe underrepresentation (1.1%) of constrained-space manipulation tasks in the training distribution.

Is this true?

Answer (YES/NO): NO